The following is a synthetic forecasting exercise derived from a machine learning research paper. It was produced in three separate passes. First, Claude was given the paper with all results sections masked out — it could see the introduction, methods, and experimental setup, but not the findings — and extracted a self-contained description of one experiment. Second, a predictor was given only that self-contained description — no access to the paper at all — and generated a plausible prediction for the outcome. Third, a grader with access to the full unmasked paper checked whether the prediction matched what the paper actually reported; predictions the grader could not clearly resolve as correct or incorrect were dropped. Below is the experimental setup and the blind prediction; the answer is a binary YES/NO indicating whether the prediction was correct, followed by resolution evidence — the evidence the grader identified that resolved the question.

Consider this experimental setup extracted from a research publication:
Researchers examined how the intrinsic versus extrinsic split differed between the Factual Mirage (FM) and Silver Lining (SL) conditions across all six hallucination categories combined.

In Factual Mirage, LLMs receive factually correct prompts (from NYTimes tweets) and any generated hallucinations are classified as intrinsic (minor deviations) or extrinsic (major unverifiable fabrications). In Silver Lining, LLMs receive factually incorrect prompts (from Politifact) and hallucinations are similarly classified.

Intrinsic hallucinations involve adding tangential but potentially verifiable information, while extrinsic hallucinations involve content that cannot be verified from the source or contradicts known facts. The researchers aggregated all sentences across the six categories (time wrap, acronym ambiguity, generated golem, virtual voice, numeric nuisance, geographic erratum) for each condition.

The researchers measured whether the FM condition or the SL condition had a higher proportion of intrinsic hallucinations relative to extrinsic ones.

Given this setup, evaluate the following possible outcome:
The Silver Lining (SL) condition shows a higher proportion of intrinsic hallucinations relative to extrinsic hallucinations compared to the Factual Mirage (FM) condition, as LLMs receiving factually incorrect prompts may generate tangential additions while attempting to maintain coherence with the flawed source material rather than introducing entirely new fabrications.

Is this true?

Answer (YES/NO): YES